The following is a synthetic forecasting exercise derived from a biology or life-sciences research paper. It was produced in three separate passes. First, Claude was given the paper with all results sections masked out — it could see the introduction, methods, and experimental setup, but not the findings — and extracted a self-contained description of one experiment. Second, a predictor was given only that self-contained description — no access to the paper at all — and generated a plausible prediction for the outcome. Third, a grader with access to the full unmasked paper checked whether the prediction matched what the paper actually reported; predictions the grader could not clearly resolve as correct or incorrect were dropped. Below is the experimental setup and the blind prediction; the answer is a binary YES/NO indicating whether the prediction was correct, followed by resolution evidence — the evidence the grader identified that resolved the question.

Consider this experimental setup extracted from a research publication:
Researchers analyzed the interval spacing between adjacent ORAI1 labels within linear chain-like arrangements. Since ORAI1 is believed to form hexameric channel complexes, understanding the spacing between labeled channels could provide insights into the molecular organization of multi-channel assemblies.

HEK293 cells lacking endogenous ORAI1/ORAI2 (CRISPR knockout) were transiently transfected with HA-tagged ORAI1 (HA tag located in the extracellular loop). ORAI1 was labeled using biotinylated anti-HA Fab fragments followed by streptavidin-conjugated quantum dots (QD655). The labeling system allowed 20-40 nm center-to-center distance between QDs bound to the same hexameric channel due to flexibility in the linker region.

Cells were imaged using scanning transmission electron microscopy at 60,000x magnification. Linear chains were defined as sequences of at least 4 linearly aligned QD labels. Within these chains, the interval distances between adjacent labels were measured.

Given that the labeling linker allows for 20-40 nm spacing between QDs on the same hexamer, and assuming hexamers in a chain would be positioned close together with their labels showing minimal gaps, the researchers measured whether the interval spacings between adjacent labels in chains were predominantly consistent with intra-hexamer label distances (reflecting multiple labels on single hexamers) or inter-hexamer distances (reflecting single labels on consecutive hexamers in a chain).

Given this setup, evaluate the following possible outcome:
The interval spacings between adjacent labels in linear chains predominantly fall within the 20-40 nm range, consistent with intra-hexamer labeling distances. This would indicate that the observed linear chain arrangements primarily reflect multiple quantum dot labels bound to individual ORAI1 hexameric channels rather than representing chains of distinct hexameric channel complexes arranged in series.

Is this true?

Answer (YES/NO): NO